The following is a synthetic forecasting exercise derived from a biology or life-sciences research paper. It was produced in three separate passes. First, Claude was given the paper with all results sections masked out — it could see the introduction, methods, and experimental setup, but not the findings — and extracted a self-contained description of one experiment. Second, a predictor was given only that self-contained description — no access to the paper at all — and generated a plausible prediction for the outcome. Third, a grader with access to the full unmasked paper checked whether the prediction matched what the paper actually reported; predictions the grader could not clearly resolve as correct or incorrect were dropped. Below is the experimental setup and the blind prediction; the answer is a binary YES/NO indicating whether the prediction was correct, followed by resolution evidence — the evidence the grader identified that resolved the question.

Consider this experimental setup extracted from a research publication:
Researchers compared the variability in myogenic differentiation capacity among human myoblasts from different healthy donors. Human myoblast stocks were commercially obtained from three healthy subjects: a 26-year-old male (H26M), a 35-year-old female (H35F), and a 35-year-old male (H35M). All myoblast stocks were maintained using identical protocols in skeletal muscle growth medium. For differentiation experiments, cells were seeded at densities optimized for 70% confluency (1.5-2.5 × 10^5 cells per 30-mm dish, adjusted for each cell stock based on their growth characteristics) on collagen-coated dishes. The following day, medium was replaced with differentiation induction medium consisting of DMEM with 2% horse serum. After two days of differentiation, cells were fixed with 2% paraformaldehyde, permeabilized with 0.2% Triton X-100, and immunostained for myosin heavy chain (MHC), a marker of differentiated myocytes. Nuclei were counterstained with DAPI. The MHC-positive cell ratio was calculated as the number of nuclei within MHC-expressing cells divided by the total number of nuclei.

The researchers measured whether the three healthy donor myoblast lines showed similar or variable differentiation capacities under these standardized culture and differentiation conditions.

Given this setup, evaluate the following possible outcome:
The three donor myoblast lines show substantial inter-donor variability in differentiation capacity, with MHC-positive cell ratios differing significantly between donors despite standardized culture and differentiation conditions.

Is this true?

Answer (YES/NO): YES